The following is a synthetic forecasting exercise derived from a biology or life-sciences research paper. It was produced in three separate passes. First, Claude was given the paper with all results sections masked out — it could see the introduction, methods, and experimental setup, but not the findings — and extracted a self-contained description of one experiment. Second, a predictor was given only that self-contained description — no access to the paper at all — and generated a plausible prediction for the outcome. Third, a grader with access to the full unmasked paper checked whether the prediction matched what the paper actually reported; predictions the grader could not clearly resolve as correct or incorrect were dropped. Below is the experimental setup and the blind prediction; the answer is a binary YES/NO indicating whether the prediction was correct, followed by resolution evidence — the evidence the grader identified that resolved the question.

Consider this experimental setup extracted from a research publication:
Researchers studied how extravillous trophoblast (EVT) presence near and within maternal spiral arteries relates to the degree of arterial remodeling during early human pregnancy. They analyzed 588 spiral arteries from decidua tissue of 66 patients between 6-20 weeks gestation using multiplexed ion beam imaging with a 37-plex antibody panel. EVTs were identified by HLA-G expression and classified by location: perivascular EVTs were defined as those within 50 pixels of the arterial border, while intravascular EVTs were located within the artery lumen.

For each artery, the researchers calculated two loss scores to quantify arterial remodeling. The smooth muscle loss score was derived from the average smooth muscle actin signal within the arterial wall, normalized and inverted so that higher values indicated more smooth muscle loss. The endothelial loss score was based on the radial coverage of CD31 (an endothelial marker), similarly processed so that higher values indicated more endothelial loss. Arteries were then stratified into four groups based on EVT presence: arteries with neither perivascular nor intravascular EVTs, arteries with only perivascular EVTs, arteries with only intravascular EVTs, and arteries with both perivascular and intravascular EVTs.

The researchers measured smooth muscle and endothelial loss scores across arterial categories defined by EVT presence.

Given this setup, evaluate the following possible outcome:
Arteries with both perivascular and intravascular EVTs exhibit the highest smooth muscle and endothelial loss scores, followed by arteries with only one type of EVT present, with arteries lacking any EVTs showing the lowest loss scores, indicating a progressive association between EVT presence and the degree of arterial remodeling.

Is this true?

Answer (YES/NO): NO